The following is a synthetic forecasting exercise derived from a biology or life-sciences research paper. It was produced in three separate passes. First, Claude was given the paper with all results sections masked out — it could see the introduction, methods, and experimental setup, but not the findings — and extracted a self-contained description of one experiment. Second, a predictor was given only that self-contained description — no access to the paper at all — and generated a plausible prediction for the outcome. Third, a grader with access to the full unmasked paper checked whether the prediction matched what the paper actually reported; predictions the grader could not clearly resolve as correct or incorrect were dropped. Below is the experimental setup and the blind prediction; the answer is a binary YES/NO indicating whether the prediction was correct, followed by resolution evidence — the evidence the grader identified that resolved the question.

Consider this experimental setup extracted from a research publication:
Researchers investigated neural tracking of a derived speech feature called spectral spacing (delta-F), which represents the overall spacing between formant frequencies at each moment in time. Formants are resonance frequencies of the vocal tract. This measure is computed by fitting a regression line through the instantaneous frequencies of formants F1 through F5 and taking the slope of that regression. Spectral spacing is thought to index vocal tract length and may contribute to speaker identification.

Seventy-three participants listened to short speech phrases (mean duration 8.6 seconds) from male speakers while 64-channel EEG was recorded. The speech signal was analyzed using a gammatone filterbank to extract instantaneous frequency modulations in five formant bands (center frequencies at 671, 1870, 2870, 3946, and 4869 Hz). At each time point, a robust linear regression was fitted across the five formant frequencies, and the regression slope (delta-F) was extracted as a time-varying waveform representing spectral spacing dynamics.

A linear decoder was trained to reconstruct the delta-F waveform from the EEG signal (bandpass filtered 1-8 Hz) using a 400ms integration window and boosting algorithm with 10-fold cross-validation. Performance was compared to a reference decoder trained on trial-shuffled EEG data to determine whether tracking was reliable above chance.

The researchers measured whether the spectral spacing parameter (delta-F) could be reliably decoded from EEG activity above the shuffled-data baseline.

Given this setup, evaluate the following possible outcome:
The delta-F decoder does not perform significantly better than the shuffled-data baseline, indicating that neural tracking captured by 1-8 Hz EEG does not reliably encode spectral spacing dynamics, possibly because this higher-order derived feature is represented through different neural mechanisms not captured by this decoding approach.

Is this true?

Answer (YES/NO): NO